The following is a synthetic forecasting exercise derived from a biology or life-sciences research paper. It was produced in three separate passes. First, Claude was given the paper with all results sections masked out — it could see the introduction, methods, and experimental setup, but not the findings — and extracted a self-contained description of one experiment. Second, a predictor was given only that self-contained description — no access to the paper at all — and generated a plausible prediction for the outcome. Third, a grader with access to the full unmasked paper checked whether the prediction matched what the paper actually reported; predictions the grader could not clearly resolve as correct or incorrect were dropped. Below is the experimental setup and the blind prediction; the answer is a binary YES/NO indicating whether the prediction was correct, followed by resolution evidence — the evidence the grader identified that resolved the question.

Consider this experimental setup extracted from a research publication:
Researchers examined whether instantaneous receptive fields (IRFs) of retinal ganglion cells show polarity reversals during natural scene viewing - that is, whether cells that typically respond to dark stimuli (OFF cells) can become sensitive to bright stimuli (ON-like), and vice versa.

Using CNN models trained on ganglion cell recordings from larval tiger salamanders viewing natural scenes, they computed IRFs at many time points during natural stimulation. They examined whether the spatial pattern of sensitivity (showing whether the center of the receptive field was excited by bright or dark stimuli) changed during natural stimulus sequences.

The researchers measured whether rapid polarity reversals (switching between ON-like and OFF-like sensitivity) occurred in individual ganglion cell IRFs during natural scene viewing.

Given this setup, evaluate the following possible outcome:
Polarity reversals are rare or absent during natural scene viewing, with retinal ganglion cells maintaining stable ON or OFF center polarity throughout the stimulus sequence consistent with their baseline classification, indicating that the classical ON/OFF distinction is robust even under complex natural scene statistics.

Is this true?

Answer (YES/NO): NO